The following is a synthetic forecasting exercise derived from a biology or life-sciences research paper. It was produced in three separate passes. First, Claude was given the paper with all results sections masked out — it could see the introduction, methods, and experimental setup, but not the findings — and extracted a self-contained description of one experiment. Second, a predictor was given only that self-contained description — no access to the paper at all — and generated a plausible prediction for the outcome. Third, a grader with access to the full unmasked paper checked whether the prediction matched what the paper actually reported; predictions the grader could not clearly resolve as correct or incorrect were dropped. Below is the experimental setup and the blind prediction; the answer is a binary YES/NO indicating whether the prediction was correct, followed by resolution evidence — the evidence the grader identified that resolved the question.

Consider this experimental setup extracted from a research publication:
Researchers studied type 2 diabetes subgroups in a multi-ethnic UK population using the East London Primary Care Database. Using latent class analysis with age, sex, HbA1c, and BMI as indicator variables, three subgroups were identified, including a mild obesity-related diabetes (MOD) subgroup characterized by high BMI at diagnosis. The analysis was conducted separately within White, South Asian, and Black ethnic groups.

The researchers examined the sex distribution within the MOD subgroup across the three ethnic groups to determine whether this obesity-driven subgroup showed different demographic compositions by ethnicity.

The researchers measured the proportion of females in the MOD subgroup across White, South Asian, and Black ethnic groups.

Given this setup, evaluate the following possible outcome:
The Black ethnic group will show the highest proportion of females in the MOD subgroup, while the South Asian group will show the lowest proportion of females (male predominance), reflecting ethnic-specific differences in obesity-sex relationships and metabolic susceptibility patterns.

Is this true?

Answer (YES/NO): NO